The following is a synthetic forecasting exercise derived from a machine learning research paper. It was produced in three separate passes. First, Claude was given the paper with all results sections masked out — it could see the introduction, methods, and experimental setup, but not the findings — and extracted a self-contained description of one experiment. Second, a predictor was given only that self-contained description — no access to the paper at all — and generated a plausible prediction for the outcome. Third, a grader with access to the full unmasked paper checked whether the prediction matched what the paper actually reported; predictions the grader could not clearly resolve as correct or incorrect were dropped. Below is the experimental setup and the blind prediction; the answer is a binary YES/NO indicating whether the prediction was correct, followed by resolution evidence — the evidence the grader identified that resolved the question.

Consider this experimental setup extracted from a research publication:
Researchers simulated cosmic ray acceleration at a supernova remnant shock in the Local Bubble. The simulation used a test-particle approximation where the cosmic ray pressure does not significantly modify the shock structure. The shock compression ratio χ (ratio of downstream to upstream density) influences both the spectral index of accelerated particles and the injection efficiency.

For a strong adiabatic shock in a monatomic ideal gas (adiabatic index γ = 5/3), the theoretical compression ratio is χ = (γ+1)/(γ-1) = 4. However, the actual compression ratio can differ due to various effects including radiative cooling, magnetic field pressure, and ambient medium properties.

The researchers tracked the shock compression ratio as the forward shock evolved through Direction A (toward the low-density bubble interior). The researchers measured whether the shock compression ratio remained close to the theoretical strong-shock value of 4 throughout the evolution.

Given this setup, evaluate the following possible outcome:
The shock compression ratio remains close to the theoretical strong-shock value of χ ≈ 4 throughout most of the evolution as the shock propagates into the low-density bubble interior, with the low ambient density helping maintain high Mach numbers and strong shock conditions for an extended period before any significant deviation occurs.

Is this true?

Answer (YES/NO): NO